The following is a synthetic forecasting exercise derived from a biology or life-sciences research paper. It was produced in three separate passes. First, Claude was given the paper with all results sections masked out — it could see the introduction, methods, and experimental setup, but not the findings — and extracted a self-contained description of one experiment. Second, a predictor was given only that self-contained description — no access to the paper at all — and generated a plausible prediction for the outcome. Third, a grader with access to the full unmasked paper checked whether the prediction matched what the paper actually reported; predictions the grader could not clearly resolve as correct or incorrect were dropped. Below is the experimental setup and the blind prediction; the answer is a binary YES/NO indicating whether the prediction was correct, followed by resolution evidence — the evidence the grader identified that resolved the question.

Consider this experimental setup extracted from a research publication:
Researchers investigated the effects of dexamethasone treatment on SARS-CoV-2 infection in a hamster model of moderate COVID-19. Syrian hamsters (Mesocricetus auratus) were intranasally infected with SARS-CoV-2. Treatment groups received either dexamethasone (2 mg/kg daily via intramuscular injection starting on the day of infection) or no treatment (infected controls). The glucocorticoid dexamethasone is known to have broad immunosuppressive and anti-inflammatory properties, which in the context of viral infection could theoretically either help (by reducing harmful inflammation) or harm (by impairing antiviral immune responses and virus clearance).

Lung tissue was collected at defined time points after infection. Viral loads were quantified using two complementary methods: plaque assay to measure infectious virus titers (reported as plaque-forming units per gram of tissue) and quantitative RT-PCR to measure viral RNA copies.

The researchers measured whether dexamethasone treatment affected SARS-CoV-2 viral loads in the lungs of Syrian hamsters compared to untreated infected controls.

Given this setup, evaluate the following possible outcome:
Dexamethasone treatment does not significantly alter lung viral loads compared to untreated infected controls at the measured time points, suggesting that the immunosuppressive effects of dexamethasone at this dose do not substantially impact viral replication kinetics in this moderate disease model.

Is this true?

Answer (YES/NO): NO